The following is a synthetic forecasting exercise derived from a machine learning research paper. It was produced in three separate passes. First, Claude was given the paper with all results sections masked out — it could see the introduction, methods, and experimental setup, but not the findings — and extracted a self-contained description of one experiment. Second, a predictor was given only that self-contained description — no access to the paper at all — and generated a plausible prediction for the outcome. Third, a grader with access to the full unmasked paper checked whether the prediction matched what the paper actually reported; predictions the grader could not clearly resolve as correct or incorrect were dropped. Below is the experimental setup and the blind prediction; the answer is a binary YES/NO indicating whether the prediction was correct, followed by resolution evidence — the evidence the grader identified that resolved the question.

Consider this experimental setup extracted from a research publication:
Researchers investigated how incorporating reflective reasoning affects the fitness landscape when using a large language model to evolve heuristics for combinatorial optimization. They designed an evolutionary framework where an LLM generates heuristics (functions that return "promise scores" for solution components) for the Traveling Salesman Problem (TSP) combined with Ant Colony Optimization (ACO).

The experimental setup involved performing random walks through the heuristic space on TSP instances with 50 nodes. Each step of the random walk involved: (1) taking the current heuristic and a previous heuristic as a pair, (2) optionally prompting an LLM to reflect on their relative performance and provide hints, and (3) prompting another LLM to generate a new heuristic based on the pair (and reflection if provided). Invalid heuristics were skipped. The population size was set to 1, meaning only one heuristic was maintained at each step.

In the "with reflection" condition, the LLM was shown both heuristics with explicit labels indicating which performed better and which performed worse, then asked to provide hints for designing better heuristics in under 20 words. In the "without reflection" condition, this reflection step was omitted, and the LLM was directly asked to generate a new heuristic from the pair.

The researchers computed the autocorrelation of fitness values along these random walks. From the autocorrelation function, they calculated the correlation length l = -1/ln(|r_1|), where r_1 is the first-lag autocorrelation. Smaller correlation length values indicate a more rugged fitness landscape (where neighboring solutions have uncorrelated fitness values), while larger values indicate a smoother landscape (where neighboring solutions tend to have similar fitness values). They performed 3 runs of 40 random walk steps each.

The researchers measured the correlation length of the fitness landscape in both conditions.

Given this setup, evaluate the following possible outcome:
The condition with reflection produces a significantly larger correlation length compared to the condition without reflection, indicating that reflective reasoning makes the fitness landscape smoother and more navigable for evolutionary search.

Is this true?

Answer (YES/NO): YES